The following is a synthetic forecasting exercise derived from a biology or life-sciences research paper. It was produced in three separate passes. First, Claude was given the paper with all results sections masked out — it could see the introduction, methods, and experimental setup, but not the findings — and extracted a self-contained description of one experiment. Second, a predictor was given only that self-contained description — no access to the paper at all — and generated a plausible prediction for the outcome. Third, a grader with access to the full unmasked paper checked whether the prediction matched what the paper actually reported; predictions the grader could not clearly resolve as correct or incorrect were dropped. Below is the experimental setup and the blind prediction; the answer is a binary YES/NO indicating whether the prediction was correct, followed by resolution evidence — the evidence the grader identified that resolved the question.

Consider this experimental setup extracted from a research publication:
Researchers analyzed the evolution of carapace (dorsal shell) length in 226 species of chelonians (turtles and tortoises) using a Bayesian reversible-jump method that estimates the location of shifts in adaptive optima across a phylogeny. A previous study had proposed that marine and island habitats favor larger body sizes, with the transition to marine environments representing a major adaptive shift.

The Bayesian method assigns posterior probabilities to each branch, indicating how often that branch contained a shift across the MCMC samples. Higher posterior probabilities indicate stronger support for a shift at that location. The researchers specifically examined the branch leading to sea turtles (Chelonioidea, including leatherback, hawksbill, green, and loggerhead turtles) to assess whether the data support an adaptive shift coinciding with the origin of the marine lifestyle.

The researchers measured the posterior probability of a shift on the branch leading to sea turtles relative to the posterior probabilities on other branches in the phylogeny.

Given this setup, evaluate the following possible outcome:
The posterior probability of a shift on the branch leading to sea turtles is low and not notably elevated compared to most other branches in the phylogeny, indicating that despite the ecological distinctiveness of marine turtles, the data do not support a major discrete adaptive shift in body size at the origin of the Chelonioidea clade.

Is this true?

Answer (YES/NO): NO